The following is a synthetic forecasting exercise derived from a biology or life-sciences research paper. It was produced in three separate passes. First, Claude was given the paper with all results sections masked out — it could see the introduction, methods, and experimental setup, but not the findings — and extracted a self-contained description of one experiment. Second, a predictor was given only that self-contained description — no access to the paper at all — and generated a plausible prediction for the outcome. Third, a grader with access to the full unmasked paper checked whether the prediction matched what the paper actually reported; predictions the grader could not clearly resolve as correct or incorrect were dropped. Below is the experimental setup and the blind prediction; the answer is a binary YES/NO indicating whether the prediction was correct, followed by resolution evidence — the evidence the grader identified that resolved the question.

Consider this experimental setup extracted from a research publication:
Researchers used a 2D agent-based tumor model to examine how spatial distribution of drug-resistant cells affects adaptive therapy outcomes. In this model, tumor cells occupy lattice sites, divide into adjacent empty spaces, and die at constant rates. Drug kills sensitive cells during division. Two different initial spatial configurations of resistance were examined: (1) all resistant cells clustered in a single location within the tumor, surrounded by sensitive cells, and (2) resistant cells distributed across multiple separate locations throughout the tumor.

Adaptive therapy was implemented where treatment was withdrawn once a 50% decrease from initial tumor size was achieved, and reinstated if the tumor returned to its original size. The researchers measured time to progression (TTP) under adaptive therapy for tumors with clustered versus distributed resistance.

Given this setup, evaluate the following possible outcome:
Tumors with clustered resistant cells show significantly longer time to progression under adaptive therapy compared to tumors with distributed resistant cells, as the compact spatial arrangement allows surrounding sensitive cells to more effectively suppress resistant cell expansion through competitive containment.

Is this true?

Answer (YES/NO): NO